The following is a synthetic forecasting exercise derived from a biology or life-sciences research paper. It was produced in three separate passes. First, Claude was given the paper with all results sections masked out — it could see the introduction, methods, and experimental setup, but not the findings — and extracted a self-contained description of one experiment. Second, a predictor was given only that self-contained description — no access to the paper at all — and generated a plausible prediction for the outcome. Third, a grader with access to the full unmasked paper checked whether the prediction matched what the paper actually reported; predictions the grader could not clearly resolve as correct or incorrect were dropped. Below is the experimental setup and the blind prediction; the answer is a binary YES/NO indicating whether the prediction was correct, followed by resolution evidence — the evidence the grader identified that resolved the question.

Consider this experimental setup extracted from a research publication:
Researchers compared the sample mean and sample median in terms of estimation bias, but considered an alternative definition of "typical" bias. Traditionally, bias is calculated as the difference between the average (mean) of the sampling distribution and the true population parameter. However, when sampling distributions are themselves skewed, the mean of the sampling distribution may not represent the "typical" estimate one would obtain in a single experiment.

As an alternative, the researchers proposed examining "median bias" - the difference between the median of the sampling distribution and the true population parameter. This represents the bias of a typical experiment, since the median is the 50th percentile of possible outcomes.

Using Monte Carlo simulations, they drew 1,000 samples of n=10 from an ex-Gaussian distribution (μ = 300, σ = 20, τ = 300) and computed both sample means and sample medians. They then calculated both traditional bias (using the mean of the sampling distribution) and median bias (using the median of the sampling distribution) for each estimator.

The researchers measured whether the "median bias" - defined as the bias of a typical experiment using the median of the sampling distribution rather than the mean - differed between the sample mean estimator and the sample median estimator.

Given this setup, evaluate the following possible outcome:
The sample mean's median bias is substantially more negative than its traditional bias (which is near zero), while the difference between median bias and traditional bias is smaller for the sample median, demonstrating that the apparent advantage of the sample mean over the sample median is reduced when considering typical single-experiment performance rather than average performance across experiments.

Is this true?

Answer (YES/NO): NO